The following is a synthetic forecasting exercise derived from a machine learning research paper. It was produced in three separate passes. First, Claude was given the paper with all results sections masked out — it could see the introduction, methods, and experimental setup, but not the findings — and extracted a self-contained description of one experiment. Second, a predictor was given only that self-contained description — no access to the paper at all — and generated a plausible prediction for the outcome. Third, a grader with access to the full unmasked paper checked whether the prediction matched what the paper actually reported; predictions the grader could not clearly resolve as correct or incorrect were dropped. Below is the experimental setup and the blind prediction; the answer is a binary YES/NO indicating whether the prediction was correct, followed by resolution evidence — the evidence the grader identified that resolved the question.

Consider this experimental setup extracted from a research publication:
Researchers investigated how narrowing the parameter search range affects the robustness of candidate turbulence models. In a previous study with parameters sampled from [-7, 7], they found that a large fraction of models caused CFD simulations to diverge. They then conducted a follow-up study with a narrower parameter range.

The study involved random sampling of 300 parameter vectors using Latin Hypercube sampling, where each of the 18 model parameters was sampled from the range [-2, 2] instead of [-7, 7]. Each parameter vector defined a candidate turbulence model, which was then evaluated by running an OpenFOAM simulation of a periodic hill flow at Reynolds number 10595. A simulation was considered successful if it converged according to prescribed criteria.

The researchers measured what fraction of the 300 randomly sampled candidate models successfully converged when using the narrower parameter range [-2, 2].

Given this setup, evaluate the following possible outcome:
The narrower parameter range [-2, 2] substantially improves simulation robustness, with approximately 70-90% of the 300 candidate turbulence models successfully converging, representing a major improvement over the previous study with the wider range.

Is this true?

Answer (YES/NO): NO